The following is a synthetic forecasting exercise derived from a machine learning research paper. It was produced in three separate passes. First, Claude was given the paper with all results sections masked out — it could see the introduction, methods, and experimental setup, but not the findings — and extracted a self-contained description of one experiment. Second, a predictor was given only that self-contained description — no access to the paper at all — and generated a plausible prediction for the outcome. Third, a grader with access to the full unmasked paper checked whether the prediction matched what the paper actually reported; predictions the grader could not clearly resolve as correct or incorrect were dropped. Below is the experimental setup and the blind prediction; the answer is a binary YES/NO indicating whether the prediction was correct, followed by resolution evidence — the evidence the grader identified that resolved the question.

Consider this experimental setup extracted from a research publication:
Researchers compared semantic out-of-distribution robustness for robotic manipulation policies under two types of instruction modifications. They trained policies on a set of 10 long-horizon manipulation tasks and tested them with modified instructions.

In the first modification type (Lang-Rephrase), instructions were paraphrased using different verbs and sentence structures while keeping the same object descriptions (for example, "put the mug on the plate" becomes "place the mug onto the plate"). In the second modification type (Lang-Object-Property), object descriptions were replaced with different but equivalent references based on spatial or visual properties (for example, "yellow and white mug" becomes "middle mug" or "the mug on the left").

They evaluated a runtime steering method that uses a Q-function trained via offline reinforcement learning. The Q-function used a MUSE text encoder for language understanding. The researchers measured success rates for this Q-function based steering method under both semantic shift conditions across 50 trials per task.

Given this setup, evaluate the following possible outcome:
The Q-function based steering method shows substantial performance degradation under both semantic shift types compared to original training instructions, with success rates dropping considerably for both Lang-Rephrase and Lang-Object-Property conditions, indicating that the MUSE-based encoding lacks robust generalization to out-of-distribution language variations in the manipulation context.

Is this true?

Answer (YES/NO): NO